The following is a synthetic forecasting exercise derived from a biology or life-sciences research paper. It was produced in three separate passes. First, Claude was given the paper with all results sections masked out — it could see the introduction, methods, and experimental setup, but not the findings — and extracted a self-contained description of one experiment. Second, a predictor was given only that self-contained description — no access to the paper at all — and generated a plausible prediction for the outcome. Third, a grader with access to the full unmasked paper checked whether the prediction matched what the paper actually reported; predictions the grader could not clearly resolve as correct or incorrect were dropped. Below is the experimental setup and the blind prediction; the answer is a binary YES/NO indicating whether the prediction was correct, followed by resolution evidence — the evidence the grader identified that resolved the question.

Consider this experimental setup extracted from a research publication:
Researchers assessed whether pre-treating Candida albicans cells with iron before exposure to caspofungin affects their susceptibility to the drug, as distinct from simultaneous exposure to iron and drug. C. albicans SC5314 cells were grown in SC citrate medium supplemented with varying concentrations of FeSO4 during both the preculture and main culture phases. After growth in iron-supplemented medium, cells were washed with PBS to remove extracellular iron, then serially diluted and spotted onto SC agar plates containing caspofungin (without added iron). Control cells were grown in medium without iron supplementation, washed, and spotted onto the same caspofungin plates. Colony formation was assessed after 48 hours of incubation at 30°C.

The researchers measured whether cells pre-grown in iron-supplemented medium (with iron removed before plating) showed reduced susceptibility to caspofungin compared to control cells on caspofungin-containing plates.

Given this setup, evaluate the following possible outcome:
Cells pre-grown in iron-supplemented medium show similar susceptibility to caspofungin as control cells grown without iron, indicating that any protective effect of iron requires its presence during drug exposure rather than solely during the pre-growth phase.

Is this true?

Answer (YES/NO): YES